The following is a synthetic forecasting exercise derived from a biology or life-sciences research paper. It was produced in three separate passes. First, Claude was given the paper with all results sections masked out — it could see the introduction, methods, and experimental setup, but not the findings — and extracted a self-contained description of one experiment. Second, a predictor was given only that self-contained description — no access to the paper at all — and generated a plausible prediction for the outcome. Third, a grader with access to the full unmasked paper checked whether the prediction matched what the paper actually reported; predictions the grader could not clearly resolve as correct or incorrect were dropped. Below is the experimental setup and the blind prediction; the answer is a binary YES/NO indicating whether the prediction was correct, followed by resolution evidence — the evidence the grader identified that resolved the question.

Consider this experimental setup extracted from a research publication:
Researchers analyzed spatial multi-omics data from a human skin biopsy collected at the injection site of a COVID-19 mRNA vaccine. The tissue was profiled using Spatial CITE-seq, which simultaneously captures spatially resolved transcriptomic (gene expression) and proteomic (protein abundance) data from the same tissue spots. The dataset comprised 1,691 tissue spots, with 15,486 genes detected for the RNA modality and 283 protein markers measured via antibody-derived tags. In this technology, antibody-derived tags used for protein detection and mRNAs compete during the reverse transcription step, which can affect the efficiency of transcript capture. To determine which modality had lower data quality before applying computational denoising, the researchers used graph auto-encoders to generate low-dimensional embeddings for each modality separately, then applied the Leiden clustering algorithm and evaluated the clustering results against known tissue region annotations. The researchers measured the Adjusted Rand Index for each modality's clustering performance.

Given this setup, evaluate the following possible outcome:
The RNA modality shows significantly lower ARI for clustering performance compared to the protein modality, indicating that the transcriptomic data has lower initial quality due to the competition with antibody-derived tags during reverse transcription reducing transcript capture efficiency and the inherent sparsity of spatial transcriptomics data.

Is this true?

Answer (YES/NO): YES